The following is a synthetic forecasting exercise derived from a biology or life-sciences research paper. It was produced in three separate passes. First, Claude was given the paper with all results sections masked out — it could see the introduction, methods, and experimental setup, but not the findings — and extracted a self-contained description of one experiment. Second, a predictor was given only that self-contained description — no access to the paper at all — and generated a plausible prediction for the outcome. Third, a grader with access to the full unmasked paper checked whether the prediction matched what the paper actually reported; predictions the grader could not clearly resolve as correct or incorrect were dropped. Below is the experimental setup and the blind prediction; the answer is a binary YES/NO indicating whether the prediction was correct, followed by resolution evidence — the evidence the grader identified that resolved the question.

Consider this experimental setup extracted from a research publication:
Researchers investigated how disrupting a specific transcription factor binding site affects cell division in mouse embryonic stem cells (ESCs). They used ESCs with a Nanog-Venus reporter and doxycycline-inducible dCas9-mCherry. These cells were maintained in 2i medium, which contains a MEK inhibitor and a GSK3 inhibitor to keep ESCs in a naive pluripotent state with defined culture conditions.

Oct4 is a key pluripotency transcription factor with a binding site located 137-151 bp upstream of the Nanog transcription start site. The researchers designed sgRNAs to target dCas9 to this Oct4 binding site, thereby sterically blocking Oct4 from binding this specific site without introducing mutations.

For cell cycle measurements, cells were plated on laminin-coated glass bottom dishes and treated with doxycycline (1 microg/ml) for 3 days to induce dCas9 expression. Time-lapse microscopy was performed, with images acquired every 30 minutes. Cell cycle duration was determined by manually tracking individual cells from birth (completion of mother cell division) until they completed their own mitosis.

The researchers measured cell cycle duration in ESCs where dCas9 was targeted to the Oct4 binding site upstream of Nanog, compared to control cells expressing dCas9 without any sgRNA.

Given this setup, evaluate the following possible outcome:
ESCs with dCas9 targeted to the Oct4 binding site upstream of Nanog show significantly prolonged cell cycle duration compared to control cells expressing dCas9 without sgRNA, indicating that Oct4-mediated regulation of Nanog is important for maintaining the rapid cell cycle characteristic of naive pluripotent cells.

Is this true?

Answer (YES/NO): YES